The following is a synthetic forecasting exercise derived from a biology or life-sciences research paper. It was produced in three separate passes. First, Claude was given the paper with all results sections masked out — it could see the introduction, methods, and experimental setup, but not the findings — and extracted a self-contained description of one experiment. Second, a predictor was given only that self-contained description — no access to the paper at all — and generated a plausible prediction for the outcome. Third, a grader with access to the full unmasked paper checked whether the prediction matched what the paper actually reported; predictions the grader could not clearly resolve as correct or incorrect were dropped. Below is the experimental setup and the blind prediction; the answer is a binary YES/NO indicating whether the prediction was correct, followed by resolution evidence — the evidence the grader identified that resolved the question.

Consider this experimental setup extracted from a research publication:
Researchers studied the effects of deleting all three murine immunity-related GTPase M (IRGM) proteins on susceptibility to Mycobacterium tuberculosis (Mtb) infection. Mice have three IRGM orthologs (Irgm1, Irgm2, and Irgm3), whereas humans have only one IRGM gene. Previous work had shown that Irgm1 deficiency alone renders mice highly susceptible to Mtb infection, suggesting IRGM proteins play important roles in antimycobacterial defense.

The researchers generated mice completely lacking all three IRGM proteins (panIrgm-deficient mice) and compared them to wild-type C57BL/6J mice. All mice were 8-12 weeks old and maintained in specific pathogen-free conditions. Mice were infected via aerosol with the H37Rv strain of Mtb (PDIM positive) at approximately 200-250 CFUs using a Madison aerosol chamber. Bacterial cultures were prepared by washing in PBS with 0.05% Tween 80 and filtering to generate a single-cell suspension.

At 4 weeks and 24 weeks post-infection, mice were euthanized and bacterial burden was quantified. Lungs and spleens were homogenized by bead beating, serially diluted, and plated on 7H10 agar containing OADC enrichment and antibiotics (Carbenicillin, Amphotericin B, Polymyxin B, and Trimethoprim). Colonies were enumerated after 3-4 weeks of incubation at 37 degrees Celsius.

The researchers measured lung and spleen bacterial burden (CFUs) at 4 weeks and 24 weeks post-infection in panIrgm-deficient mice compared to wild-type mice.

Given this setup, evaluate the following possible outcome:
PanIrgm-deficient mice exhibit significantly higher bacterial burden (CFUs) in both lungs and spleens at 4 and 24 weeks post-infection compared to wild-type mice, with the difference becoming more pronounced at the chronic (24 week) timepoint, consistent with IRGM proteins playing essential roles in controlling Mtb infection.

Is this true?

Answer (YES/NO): NO